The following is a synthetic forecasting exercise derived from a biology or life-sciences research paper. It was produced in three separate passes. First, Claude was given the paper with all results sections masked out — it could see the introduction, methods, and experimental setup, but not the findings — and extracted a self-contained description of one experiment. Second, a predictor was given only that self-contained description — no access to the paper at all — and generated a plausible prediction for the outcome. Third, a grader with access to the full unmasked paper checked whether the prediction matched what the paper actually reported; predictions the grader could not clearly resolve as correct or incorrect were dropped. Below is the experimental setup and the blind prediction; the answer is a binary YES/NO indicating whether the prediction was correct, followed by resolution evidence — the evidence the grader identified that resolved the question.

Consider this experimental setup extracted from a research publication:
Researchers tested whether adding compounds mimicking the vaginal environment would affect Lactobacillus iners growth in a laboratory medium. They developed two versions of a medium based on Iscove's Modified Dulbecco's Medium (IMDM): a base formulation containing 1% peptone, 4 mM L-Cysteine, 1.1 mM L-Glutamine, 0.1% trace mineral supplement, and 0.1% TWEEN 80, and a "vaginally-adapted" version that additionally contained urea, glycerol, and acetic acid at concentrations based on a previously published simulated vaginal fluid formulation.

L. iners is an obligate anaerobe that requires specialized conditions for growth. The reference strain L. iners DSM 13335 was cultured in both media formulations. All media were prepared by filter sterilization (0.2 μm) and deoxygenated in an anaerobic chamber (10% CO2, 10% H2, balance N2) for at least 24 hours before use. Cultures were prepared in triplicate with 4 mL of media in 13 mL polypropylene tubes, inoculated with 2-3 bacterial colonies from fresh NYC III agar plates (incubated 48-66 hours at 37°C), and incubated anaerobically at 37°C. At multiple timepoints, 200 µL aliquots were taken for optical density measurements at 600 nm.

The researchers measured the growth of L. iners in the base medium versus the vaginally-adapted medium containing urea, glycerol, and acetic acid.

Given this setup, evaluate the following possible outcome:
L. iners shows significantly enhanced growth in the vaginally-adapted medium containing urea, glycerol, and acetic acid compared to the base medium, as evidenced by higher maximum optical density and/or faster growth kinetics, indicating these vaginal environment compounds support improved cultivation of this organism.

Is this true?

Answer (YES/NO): NO